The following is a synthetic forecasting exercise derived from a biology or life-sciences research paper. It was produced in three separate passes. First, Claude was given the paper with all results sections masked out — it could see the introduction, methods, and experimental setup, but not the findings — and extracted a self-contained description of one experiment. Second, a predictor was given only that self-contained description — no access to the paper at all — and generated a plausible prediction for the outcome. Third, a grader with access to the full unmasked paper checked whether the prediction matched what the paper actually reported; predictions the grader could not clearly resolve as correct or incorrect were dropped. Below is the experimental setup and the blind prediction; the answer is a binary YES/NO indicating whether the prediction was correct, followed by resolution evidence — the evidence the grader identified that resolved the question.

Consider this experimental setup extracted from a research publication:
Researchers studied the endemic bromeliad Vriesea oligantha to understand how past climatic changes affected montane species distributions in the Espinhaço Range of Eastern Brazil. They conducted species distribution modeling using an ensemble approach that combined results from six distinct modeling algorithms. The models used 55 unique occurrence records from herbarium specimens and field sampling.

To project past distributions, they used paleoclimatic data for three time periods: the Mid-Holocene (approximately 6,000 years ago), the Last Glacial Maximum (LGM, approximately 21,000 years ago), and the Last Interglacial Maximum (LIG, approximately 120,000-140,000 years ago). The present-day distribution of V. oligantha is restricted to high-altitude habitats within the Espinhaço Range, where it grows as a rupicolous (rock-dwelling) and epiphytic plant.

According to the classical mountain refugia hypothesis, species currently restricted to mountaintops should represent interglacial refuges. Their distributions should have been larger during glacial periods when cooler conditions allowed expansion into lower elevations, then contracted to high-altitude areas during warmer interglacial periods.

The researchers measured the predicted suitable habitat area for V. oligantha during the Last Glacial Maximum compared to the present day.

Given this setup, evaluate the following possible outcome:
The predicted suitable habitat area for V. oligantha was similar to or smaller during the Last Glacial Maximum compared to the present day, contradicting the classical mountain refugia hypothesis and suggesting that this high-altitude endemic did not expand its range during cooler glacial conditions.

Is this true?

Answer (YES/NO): NO